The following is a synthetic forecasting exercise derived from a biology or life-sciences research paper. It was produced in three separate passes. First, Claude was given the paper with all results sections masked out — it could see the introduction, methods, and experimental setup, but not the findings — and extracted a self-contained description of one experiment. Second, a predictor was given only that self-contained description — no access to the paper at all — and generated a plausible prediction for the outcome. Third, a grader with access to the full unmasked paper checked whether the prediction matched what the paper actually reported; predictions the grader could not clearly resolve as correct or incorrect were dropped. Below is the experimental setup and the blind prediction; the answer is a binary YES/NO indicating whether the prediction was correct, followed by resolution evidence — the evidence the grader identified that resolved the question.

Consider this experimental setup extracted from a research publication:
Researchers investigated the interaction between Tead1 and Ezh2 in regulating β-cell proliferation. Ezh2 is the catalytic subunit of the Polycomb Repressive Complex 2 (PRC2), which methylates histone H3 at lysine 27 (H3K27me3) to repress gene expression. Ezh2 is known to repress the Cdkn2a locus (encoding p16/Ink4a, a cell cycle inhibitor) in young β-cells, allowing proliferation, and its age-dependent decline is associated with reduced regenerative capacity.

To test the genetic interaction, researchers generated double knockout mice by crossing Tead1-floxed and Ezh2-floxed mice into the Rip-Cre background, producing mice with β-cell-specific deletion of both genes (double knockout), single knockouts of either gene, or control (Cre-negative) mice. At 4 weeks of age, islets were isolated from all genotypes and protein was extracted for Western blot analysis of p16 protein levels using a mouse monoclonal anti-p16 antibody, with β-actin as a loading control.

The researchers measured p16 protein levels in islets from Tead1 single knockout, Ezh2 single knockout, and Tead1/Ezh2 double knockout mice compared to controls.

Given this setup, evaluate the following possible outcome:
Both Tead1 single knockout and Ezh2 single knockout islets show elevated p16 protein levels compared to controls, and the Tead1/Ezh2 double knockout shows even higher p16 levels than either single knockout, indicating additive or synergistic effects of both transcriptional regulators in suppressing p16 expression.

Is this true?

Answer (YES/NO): NO